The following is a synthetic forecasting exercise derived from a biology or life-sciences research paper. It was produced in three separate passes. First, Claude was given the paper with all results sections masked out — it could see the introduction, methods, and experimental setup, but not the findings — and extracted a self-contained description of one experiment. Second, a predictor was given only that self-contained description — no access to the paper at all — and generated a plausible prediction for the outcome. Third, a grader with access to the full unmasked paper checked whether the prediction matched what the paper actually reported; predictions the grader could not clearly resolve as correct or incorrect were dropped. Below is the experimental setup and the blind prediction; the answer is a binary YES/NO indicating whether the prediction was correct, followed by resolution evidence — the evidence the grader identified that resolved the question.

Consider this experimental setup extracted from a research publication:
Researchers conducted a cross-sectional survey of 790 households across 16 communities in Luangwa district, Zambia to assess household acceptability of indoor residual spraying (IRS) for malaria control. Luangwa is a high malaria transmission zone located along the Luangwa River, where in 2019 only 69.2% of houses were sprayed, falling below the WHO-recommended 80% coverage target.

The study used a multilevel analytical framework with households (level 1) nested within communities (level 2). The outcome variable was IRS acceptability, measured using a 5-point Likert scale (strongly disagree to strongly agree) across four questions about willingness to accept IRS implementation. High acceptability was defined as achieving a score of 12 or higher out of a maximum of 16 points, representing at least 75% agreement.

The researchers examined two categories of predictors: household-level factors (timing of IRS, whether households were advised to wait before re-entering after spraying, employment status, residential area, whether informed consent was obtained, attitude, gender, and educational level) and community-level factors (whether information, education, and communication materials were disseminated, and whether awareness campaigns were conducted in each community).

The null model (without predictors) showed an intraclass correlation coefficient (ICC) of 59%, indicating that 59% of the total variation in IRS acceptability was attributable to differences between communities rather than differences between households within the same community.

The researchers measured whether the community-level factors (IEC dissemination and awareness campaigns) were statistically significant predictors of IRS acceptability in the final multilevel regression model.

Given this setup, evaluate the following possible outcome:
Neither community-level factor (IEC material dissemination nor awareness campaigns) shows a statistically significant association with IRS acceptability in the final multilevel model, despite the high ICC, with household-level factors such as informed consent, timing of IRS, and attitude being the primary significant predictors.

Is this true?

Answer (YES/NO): NO